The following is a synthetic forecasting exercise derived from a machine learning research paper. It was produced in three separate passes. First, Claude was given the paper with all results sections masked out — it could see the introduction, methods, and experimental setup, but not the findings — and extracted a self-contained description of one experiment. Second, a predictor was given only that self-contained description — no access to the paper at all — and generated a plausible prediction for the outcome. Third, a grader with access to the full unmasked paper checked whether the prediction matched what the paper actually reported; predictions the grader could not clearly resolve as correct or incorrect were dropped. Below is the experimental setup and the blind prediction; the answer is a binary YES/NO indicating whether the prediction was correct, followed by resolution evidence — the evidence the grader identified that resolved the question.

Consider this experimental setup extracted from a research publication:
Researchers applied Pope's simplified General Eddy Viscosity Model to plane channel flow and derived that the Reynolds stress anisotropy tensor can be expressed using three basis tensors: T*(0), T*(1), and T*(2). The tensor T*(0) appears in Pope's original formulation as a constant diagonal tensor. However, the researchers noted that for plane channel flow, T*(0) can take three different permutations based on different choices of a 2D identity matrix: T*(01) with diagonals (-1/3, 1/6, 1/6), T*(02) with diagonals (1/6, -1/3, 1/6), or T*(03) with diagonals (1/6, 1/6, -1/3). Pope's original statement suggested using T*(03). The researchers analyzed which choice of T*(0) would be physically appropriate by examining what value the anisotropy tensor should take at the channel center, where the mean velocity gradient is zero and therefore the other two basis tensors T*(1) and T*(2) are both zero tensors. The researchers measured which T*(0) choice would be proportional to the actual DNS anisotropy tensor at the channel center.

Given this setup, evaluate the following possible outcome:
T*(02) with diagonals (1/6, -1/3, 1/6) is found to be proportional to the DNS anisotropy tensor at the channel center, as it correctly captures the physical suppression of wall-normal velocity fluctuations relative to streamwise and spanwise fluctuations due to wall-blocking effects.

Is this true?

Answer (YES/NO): NO